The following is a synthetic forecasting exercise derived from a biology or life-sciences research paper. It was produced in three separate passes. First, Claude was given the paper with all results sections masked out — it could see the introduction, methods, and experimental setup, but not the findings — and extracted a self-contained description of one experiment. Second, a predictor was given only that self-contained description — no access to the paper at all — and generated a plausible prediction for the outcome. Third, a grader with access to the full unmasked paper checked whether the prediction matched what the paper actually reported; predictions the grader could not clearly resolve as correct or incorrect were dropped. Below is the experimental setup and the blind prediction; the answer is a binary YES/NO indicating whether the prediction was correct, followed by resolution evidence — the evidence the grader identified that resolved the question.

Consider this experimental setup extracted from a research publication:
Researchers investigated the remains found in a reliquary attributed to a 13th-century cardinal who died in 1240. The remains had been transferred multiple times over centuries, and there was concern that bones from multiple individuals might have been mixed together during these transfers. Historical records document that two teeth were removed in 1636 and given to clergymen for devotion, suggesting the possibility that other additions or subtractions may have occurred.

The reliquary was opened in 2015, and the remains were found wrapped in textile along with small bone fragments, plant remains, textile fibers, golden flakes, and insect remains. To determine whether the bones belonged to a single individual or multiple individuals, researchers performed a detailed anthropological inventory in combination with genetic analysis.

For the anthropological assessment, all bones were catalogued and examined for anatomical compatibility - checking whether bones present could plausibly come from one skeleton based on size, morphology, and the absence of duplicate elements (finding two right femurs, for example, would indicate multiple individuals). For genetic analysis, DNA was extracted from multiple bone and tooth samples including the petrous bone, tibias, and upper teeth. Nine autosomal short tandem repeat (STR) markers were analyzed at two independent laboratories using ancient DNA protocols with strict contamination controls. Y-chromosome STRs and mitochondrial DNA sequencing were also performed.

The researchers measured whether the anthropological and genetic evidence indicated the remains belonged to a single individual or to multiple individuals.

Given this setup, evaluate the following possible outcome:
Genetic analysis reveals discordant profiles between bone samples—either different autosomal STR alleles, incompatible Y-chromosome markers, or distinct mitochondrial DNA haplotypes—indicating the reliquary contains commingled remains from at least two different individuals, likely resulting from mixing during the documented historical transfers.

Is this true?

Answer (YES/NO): NO